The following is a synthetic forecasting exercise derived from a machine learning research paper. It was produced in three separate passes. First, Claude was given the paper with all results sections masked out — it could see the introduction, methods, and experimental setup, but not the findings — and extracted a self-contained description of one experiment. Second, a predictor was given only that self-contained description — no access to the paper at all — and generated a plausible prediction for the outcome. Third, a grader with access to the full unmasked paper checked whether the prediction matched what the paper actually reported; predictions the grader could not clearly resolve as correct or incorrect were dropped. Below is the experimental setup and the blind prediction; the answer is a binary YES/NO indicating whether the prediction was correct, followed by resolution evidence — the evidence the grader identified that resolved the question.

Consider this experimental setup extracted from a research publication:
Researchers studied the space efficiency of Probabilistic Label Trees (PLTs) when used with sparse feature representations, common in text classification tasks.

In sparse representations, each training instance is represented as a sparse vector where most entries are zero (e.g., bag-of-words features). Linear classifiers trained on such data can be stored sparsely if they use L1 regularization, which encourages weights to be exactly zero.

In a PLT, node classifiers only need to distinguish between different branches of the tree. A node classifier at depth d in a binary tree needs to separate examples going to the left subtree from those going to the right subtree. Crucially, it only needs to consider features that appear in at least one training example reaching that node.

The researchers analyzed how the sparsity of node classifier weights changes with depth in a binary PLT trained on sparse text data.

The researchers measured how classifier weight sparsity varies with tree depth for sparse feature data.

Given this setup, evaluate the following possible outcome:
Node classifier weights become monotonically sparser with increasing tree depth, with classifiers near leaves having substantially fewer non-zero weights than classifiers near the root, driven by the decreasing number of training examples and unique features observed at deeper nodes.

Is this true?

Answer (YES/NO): YES